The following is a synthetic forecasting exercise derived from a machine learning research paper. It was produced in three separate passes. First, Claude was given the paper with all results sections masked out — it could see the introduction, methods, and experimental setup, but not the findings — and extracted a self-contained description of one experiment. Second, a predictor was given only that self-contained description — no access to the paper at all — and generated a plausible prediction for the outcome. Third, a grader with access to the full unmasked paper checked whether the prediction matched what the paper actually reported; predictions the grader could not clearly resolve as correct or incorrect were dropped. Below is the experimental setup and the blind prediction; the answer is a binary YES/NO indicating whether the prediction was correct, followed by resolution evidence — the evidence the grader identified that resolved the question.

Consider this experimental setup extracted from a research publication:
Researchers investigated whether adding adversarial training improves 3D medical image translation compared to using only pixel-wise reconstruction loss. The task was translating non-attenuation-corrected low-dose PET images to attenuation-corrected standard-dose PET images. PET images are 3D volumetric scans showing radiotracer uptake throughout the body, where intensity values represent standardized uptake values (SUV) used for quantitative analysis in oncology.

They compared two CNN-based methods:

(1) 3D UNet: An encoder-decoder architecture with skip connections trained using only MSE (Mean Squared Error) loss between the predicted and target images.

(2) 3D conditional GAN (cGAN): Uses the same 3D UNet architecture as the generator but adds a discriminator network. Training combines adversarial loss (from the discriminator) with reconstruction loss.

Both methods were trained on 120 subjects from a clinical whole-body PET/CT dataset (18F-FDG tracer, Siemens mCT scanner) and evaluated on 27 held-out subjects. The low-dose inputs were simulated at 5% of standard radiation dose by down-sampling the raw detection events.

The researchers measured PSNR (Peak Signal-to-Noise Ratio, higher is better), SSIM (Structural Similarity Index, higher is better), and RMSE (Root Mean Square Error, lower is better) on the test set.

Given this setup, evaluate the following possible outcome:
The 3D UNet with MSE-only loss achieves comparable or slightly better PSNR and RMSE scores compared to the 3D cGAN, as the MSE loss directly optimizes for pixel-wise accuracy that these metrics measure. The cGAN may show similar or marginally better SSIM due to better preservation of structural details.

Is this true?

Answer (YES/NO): NO